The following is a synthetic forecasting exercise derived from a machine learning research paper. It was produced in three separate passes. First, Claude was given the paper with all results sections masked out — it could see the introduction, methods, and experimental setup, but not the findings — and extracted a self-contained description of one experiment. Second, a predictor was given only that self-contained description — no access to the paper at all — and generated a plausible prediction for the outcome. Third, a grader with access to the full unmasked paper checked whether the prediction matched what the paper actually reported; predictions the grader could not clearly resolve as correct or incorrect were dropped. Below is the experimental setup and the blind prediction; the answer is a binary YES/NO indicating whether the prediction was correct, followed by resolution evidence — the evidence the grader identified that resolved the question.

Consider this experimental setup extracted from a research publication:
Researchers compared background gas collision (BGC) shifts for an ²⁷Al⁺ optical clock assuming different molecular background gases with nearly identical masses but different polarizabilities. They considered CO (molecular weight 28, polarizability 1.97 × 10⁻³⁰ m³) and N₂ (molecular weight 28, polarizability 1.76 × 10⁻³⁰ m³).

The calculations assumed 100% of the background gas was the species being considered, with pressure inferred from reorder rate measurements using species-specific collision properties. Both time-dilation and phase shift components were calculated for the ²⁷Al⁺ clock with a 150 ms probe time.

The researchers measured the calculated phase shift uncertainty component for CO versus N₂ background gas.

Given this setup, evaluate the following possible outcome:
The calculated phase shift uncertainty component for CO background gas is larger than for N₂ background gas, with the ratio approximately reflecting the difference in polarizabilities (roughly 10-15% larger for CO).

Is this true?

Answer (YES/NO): NO